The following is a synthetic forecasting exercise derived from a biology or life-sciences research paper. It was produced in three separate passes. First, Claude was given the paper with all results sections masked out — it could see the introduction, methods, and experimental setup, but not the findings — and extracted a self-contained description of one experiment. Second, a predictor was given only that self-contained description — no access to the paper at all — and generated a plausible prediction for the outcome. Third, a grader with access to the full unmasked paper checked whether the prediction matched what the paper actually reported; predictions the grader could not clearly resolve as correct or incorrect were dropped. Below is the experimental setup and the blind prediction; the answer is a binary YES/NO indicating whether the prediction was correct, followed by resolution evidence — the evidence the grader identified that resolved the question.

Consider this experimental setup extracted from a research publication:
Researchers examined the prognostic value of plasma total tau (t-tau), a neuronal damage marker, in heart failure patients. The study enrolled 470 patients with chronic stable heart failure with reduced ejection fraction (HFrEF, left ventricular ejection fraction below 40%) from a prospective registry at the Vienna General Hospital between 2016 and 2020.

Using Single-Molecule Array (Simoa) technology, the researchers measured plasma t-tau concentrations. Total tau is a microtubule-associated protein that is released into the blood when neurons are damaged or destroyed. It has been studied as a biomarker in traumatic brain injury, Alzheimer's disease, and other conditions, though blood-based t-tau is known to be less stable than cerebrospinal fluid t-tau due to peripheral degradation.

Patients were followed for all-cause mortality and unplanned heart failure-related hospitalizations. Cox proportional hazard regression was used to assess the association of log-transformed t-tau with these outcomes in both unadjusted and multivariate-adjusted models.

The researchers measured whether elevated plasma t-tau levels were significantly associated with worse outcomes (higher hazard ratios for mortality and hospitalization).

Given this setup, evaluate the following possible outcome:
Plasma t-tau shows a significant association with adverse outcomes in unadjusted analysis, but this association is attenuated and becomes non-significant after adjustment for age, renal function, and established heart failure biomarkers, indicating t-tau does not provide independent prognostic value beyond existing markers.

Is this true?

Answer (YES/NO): NO